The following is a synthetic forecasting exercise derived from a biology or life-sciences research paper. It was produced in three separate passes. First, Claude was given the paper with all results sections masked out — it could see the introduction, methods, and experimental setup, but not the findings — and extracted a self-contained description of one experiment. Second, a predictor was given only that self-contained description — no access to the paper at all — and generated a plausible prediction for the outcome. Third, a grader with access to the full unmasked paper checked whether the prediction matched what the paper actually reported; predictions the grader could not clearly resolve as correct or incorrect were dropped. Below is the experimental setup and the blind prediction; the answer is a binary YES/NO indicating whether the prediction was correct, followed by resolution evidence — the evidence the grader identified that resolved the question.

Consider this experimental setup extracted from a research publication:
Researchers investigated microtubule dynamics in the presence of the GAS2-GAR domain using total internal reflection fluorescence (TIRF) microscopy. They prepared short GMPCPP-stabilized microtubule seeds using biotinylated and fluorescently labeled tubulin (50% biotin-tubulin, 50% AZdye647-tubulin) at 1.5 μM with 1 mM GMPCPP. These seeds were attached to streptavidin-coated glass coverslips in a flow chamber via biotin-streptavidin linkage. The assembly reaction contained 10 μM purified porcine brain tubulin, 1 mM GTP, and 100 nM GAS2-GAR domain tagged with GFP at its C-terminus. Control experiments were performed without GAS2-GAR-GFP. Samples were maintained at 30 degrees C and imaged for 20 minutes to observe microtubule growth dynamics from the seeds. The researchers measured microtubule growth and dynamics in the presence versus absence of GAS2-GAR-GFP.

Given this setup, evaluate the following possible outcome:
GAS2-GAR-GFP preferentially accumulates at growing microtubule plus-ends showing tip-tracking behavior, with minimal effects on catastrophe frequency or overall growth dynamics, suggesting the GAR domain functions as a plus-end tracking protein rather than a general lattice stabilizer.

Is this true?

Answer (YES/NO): NO